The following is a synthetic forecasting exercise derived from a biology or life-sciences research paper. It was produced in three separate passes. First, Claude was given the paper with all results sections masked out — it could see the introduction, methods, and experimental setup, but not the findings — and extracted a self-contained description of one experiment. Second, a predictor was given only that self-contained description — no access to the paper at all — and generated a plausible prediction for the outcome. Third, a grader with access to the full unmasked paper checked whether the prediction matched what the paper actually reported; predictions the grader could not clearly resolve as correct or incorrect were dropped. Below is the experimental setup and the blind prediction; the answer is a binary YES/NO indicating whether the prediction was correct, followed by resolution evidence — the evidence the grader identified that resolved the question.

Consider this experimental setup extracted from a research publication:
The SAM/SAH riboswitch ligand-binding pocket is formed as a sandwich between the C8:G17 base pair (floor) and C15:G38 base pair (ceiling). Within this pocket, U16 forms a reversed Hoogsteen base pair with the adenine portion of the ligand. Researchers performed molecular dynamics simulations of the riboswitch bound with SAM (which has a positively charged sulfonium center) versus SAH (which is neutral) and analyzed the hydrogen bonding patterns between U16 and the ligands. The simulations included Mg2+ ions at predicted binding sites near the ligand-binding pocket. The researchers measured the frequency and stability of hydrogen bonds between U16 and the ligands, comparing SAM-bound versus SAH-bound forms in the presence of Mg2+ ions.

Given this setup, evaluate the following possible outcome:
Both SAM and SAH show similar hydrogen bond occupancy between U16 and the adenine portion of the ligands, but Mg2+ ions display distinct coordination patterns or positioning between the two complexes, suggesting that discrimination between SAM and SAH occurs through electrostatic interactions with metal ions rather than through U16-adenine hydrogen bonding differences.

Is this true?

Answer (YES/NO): NO